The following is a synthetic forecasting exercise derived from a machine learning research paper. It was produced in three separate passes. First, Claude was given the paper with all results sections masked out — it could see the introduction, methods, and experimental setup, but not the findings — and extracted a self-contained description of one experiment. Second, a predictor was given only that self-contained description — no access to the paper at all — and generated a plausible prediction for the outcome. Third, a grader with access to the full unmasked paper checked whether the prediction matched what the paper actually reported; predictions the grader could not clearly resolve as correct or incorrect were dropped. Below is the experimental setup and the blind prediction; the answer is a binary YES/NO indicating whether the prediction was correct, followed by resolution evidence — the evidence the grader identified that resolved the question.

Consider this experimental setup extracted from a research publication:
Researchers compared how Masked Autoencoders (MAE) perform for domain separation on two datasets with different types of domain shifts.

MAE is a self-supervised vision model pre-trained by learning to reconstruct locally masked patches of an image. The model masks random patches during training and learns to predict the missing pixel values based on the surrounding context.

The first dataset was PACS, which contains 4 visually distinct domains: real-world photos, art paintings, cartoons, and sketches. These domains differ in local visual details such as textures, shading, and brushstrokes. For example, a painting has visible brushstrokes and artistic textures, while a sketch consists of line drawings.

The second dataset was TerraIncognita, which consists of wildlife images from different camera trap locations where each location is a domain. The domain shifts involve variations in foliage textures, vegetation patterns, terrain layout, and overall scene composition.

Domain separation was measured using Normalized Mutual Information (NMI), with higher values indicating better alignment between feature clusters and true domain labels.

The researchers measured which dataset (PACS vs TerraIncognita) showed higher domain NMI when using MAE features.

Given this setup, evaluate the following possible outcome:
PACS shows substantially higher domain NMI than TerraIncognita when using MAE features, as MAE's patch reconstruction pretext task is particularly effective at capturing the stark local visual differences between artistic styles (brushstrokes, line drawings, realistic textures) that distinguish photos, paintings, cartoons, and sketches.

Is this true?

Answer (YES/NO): YES